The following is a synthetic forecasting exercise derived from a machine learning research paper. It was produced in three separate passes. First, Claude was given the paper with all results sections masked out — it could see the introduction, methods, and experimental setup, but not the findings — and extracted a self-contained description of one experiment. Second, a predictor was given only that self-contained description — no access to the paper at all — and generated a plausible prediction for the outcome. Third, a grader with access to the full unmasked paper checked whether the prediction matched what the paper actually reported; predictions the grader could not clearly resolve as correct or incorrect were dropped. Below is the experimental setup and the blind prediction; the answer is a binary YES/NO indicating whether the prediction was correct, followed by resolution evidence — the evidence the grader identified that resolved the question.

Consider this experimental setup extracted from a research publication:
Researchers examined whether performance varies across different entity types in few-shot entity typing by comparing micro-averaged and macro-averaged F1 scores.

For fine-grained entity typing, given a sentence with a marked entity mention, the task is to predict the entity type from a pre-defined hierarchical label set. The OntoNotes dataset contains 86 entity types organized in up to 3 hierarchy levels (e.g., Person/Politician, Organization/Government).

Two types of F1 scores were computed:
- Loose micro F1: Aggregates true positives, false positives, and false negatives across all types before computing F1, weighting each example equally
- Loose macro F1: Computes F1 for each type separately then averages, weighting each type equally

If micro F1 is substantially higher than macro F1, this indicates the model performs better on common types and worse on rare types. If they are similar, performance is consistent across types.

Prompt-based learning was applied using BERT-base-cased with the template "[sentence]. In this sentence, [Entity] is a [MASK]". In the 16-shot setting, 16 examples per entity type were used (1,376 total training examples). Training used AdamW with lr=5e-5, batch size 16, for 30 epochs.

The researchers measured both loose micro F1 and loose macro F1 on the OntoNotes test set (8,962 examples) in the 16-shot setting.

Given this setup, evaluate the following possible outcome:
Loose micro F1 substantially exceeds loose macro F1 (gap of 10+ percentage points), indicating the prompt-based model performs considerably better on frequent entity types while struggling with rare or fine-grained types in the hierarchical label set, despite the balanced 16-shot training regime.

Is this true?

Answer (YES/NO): NO